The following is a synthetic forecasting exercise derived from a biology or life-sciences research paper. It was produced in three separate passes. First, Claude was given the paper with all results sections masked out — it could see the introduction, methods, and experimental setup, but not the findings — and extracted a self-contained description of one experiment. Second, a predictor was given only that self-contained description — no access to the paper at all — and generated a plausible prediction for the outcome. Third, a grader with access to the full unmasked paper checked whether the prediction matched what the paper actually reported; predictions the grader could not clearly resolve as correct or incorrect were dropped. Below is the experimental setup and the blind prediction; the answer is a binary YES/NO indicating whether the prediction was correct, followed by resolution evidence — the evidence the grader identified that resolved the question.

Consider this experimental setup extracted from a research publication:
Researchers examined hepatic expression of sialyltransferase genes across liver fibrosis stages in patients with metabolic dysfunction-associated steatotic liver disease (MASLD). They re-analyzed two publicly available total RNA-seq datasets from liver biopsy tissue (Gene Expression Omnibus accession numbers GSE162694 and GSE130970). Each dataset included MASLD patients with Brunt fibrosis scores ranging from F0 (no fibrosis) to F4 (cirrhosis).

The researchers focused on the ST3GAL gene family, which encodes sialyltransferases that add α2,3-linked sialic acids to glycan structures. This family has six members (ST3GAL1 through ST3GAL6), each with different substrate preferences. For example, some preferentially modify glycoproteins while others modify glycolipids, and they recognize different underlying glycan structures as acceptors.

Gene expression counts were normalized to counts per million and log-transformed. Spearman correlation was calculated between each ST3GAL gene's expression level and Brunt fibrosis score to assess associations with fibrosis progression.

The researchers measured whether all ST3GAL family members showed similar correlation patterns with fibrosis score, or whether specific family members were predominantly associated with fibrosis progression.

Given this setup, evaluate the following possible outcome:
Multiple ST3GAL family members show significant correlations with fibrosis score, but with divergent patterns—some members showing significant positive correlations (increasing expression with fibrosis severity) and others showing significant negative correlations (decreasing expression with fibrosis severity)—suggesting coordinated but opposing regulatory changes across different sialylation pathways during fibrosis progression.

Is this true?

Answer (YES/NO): NO